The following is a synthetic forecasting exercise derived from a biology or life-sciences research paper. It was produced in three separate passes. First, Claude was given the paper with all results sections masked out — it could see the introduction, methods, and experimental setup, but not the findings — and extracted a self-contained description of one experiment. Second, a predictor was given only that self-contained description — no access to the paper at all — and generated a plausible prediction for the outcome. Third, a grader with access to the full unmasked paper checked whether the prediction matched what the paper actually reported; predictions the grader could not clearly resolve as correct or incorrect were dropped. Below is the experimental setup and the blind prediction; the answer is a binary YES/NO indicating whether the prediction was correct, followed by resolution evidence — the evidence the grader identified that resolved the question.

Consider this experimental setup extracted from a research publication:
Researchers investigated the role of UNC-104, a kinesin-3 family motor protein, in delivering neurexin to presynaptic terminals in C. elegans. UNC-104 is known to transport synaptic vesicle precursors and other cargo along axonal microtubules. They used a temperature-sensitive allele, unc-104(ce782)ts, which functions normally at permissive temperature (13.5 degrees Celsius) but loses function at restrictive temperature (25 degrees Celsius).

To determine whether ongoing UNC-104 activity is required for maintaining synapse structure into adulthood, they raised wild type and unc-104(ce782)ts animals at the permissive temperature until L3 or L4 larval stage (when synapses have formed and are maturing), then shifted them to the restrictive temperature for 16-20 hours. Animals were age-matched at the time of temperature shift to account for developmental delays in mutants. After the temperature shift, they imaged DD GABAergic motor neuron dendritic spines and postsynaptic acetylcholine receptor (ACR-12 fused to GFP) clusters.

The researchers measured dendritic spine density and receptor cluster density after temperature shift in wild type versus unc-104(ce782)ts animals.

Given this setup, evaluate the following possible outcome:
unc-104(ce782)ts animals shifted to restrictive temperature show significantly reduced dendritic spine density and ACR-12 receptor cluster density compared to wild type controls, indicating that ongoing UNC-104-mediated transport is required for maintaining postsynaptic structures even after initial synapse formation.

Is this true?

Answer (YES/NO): NO